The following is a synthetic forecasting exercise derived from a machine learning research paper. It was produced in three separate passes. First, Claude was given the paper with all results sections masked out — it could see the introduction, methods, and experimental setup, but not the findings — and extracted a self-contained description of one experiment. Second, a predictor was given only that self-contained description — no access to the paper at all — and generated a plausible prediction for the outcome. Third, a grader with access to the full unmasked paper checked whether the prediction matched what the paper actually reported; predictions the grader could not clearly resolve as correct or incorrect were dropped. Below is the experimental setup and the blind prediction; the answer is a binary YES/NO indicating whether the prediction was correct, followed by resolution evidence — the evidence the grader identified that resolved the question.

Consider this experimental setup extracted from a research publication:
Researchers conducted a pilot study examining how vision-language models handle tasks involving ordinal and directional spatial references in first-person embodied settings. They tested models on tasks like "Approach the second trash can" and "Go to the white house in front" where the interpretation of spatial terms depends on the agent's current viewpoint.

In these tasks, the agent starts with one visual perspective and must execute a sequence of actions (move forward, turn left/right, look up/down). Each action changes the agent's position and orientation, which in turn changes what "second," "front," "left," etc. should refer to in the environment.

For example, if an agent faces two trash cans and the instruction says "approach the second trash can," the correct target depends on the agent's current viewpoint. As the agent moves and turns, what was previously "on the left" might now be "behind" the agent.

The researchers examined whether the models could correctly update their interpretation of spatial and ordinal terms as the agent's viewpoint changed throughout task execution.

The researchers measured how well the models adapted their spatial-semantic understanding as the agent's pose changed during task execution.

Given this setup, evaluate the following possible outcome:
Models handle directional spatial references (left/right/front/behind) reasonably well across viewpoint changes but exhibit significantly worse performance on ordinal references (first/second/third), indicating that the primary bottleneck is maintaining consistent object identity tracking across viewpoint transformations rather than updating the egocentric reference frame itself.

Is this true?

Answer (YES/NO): NO